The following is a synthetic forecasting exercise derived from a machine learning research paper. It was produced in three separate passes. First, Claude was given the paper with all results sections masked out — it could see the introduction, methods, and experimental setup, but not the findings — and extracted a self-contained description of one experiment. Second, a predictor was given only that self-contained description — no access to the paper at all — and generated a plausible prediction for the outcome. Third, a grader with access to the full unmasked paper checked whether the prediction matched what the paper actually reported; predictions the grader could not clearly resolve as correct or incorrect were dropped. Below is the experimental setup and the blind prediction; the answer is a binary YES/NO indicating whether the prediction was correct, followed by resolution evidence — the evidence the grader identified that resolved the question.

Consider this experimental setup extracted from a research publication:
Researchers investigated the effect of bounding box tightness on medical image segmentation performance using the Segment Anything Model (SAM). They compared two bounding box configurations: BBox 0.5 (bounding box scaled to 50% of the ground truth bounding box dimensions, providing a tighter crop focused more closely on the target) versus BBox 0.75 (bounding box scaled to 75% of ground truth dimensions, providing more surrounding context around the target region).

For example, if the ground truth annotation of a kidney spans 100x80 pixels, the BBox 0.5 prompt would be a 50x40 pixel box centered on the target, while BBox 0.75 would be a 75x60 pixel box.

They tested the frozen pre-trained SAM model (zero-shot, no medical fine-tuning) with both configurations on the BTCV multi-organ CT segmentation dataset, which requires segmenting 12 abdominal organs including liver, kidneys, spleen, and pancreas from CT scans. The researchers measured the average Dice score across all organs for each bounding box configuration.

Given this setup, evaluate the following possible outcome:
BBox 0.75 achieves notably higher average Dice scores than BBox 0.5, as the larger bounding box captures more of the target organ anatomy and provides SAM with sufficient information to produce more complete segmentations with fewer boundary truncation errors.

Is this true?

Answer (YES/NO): YES